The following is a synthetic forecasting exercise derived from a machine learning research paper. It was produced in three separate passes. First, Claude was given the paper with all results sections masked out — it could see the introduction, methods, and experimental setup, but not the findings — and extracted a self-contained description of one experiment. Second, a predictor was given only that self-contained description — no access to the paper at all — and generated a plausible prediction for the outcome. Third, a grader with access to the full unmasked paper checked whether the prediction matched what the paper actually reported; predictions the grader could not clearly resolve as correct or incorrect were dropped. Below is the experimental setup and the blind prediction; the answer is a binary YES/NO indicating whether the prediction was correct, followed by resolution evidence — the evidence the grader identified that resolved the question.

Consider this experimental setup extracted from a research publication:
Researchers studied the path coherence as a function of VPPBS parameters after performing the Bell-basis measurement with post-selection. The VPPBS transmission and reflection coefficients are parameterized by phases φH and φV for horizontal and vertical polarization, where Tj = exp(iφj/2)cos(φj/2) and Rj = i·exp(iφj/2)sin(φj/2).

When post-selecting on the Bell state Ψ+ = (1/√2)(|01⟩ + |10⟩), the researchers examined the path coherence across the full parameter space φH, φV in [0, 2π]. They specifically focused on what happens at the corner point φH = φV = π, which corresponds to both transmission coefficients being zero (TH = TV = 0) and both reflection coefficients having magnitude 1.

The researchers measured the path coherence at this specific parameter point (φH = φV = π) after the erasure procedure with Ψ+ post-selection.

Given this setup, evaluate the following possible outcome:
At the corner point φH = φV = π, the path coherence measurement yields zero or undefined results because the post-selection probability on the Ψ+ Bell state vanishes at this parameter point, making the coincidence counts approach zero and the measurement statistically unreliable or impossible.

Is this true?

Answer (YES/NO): YES